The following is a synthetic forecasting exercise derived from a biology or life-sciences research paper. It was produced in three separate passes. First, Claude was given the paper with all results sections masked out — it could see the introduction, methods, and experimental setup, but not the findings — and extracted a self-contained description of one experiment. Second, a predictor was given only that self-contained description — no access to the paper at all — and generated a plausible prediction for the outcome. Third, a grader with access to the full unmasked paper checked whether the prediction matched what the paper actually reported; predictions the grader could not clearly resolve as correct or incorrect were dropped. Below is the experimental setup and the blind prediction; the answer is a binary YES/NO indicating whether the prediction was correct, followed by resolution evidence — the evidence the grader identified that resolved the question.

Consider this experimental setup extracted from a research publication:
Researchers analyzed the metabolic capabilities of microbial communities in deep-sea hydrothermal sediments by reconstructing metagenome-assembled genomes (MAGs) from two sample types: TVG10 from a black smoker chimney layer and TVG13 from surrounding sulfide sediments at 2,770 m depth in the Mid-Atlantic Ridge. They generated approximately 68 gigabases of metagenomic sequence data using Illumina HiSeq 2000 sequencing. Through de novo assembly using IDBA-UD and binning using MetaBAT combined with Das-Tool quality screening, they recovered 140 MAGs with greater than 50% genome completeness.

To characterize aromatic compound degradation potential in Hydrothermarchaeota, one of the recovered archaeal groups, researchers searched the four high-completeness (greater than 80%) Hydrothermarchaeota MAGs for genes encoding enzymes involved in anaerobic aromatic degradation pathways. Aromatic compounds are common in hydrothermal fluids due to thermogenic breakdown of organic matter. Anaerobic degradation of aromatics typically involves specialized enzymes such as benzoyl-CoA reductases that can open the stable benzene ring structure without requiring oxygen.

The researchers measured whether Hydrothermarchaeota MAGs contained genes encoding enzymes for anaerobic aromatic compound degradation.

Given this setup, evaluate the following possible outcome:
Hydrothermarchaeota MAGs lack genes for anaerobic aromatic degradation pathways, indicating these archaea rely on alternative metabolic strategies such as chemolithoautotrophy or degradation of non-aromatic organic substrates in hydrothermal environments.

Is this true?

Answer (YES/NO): NO